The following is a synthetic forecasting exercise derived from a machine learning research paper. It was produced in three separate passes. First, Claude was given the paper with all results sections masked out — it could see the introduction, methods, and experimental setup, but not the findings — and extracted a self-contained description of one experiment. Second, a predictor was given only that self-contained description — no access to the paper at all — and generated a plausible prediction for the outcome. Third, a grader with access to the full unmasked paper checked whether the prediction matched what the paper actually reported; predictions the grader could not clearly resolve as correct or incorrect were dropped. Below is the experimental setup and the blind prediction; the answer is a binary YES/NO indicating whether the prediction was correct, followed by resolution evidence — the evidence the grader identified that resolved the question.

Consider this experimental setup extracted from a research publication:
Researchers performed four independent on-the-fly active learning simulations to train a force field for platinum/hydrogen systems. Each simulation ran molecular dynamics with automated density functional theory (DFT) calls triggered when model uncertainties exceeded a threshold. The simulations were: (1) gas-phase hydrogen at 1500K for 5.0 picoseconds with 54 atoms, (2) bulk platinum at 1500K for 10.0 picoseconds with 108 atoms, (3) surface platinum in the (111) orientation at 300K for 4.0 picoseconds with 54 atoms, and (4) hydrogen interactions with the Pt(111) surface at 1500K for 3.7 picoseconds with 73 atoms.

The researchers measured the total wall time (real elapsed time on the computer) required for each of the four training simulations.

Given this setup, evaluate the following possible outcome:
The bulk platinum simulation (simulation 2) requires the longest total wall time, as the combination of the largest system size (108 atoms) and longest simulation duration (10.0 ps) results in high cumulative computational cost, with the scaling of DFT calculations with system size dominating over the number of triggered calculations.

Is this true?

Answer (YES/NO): NO